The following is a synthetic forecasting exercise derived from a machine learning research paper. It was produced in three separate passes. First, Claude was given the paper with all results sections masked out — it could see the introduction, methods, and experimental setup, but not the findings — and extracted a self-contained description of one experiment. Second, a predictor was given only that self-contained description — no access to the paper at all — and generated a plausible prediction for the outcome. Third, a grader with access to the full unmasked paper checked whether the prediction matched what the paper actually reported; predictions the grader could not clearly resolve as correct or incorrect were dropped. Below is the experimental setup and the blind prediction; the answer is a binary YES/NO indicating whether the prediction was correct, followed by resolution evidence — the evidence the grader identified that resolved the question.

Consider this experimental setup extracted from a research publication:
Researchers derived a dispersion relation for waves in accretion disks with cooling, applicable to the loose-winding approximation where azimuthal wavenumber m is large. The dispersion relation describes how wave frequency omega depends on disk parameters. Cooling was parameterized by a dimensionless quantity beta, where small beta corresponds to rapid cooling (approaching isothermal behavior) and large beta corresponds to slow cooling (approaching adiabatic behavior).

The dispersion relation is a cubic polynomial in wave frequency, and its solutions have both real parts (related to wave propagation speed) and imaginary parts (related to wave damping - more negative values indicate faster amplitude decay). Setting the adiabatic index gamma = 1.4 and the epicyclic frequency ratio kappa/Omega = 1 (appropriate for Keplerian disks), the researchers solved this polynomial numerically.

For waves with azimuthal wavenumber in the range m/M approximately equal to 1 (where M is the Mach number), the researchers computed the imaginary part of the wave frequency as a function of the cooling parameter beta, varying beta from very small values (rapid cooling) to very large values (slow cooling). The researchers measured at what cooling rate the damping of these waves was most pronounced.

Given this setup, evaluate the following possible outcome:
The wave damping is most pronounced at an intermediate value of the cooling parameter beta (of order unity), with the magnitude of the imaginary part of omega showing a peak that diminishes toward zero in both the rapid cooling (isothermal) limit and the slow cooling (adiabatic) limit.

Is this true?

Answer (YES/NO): YES